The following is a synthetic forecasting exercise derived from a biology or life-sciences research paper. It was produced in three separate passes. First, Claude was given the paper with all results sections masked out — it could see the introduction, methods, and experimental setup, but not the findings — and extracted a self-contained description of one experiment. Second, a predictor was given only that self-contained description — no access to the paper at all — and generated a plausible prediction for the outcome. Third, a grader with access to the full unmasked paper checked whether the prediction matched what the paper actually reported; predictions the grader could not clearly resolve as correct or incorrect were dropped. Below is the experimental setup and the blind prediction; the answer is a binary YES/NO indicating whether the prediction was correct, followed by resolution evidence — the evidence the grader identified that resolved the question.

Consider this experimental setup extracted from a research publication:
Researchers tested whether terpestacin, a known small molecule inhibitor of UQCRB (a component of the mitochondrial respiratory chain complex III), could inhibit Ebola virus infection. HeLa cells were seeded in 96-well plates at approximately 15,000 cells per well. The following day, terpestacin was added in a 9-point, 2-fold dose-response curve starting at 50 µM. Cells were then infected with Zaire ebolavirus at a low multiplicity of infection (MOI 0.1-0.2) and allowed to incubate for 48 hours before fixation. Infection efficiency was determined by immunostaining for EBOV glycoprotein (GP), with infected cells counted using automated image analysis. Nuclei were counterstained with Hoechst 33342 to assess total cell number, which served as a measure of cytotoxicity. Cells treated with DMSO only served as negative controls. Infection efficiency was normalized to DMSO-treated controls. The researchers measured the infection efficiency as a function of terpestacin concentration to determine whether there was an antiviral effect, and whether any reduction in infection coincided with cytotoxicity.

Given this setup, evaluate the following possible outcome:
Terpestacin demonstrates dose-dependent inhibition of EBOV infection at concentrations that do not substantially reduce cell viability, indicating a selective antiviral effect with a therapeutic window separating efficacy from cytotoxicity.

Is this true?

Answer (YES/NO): YES